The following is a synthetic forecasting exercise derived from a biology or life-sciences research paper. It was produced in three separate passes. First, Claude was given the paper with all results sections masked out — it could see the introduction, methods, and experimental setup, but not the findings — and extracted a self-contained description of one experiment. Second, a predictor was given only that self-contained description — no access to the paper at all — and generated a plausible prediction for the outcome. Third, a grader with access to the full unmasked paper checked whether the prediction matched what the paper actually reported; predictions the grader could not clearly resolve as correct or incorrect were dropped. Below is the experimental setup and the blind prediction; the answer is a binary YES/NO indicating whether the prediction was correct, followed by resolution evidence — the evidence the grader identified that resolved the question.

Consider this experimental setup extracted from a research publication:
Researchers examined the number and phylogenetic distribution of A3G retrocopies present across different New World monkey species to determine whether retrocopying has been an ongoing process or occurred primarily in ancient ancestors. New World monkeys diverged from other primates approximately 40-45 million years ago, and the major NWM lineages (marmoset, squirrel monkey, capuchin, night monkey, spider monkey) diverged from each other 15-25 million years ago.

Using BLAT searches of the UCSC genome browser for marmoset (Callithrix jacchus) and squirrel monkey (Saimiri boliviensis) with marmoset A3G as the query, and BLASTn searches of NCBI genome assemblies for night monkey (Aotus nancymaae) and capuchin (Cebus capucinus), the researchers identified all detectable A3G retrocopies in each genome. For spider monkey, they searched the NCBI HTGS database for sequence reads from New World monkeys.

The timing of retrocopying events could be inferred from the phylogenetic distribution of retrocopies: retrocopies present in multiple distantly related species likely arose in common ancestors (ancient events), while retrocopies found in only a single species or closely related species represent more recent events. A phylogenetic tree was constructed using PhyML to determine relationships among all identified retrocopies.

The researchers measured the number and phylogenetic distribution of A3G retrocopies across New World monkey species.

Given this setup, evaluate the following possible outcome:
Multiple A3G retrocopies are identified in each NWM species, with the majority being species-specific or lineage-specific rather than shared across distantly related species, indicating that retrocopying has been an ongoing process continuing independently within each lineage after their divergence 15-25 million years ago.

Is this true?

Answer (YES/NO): NO